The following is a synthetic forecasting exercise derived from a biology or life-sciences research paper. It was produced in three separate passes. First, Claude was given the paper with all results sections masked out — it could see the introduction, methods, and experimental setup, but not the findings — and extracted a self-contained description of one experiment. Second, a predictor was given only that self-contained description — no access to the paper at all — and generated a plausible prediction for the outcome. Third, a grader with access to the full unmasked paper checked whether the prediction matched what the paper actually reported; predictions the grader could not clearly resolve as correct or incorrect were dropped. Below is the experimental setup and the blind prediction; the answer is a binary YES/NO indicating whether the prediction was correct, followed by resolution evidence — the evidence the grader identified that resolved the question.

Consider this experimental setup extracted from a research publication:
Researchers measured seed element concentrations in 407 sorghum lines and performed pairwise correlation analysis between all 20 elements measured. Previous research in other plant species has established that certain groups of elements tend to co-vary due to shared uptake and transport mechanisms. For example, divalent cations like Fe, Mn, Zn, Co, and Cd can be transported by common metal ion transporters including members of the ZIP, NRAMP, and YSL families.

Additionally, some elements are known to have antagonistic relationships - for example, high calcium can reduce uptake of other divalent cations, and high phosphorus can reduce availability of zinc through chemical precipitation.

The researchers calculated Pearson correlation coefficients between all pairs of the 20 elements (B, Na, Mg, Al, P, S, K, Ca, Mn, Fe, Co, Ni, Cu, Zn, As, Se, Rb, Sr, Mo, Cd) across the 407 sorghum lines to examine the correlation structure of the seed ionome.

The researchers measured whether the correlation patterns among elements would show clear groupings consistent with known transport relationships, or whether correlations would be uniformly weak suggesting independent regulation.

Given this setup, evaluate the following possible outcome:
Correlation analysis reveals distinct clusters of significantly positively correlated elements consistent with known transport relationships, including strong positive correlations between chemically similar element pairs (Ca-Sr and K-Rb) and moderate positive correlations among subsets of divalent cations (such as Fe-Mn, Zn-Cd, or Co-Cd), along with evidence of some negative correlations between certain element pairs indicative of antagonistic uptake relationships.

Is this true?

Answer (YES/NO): NO